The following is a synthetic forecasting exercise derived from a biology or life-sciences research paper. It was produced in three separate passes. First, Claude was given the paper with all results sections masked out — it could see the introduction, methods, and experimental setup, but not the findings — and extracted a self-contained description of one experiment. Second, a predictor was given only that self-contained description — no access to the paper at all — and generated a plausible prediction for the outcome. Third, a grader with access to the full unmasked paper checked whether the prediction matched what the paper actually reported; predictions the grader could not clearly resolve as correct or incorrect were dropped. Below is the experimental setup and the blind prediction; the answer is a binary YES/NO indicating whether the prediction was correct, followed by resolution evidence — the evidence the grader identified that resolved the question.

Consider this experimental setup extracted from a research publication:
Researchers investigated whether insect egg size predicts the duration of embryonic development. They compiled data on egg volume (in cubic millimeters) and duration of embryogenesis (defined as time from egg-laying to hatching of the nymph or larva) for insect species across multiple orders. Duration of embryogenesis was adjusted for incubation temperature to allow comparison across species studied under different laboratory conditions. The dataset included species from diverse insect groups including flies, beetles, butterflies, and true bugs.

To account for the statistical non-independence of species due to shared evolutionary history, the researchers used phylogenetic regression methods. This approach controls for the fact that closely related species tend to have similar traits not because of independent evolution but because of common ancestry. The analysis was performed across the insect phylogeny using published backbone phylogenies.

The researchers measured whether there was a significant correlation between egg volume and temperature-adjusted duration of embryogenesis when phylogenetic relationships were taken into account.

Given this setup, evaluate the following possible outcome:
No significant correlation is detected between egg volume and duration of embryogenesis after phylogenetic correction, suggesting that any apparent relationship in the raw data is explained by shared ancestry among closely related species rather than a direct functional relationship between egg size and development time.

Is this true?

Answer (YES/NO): YES